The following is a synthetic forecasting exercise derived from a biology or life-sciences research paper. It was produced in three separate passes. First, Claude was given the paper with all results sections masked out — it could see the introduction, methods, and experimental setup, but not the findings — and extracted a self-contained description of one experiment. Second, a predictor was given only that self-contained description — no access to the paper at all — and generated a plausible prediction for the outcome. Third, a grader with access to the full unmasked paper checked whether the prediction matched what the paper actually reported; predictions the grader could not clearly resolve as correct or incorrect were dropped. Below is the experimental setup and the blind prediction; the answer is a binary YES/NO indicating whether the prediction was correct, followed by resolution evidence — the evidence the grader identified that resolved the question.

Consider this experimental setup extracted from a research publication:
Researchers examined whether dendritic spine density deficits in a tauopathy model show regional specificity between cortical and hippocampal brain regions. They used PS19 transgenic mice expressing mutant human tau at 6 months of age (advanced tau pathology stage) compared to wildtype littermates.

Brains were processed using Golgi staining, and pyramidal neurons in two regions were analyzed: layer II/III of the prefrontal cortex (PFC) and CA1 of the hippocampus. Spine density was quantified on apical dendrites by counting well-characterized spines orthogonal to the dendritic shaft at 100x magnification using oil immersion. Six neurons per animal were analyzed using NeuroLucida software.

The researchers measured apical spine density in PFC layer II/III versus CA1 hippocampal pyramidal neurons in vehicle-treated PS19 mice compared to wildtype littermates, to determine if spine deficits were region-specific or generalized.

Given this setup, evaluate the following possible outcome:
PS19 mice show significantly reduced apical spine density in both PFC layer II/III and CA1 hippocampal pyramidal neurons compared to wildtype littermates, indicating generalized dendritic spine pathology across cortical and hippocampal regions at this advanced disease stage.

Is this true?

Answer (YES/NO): YES